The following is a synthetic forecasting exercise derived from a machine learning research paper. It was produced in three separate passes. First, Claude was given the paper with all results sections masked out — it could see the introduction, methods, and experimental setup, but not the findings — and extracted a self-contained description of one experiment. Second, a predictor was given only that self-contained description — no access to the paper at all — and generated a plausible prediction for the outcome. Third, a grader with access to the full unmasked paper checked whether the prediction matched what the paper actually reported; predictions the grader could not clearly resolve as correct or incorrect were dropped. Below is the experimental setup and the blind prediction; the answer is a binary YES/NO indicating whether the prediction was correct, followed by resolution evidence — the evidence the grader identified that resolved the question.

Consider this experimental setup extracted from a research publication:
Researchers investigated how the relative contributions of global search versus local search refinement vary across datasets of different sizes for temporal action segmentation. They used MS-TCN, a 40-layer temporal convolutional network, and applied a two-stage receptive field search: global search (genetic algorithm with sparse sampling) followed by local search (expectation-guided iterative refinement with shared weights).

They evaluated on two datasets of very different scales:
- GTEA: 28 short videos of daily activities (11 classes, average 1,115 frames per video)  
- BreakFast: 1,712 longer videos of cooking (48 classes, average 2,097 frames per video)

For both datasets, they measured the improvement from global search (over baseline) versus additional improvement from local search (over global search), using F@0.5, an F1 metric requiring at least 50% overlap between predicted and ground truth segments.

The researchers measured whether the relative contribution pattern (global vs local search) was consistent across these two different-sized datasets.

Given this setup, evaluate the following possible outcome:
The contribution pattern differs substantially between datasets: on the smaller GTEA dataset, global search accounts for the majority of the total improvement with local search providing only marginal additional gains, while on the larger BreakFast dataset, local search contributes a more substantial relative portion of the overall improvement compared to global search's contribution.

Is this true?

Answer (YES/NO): YES